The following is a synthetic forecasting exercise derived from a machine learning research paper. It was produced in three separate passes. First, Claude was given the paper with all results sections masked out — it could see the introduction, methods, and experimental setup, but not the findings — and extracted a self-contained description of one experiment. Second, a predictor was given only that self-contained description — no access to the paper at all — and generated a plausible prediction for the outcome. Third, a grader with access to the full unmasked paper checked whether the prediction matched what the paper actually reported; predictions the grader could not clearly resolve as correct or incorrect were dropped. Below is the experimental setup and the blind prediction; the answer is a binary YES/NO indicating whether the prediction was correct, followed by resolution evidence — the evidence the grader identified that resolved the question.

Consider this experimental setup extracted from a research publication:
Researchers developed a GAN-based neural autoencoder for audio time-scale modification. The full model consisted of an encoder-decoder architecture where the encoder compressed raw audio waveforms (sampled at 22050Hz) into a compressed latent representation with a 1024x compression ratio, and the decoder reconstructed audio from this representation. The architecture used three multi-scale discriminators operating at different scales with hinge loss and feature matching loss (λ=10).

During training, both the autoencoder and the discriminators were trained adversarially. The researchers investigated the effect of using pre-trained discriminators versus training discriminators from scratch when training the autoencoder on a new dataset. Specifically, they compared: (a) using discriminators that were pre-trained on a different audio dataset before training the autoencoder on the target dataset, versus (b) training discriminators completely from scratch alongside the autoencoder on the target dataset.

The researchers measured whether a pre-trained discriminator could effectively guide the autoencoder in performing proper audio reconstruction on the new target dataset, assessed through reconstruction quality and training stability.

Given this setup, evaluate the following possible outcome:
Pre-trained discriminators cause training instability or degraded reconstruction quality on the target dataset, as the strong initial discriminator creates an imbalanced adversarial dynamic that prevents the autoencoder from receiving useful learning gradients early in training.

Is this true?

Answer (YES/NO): YES